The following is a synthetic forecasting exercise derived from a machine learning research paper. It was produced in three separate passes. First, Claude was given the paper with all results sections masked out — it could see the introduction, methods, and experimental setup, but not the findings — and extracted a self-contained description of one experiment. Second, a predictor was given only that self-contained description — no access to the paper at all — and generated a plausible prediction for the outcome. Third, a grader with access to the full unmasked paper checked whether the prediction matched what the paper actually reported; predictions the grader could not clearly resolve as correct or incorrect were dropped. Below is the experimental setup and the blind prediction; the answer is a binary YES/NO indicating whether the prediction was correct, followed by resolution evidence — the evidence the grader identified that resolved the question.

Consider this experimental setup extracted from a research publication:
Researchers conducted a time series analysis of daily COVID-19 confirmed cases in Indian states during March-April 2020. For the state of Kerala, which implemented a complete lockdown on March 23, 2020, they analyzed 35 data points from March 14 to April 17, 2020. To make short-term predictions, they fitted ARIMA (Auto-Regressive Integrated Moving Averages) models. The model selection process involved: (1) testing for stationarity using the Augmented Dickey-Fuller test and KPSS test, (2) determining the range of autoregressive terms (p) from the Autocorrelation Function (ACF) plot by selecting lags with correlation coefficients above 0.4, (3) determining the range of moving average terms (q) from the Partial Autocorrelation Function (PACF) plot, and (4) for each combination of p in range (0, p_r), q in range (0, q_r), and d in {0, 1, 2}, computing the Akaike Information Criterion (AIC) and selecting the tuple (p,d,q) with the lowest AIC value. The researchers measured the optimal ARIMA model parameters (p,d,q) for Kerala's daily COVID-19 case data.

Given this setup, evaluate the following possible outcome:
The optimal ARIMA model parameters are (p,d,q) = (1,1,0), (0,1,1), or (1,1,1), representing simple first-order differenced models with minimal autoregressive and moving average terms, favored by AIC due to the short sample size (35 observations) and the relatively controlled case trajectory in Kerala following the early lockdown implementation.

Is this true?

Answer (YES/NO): NO